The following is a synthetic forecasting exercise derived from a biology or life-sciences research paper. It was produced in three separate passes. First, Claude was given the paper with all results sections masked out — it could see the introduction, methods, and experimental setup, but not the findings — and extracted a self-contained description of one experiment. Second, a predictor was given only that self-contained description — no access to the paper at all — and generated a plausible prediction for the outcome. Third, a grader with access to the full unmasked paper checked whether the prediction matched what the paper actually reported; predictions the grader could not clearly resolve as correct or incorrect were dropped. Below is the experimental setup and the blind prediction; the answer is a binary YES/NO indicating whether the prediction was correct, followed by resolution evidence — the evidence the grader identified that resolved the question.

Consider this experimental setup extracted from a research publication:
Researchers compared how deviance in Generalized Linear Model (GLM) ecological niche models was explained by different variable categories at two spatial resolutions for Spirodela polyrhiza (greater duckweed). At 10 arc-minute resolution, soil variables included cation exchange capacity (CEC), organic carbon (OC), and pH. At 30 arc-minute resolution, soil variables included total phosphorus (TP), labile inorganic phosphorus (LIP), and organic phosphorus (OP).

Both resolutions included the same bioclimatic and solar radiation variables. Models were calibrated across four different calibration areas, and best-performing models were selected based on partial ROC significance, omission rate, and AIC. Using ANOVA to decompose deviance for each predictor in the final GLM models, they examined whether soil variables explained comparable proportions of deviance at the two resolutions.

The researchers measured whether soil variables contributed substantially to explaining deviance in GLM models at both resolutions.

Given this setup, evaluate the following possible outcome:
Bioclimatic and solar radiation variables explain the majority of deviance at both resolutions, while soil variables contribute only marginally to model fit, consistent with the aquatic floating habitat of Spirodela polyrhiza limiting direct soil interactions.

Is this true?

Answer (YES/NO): NO